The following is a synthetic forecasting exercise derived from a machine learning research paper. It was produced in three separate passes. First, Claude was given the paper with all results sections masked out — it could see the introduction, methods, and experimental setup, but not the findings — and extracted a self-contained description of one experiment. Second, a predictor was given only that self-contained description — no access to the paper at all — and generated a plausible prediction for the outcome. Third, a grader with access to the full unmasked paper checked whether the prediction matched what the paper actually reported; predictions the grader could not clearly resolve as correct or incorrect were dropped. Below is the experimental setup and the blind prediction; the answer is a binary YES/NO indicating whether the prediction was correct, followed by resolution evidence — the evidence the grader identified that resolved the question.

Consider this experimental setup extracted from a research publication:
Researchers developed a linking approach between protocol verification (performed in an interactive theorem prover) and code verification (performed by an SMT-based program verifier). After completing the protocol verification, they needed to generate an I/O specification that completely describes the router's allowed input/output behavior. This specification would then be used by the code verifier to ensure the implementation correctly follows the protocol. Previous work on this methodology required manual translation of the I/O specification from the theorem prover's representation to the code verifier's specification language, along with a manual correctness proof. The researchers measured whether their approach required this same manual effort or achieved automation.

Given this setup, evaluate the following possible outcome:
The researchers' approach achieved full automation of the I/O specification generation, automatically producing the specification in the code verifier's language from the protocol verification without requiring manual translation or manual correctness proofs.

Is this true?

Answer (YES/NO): NO